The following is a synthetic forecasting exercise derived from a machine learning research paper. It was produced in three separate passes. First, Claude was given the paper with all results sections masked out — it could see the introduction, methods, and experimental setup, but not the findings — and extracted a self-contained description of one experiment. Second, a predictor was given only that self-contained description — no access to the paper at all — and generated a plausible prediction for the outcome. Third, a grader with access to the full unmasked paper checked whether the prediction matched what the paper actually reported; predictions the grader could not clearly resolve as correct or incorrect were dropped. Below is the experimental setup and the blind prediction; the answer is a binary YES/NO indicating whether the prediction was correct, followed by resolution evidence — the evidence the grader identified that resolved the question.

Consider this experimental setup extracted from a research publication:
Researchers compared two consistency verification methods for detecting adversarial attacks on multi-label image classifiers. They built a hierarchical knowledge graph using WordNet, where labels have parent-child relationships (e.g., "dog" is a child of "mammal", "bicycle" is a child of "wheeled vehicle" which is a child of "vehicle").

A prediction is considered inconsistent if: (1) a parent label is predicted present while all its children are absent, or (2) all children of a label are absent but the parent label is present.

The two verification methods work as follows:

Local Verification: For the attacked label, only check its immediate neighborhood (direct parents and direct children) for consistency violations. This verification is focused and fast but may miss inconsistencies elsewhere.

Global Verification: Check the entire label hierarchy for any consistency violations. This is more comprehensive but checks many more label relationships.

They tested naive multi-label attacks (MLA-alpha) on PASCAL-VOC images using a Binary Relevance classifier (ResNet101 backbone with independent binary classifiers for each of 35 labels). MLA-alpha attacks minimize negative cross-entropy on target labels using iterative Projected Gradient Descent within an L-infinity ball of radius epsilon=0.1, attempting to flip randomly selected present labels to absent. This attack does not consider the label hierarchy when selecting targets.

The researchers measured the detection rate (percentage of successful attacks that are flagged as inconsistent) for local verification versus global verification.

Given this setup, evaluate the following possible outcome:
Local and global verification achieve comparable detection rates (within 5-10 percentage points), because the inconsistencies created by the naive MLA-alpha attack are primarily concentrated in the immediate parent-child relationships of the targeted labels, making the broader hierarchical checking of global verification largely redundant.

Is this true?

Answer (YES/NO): NO